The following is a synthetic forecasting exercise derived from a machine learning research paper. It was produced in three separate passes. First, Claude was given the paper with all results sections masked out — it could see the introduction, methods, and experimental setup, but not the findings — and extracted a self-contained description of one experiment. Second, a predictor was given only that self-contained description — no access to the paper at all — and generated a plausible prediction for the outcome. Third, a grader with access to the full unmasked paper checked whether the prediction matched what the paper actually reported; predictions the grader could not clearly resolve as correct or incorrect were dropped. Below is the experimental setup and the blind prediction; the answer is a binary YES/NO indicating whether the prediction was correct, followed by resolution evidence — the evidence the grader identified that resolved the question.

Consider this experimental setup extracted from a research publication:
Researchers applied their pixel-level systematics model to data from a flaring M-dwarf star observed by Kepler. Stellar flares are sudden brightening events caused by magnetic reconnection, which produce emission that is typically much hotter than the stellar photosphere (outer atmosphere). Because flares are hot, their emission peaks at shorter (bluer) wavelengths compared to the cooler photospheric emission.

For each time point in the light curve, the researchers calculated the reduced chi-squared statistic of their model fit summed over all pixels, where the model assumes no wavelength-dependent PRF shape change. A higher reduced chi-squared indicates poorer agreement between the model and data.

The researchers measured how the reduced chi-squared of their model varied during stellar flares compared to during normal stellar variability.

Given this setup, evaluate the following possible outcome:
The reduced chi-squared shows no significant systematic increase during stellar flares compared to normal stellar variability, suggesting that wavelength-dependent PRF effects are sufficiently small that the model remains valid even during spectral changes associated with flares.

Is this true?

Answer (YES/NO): NO